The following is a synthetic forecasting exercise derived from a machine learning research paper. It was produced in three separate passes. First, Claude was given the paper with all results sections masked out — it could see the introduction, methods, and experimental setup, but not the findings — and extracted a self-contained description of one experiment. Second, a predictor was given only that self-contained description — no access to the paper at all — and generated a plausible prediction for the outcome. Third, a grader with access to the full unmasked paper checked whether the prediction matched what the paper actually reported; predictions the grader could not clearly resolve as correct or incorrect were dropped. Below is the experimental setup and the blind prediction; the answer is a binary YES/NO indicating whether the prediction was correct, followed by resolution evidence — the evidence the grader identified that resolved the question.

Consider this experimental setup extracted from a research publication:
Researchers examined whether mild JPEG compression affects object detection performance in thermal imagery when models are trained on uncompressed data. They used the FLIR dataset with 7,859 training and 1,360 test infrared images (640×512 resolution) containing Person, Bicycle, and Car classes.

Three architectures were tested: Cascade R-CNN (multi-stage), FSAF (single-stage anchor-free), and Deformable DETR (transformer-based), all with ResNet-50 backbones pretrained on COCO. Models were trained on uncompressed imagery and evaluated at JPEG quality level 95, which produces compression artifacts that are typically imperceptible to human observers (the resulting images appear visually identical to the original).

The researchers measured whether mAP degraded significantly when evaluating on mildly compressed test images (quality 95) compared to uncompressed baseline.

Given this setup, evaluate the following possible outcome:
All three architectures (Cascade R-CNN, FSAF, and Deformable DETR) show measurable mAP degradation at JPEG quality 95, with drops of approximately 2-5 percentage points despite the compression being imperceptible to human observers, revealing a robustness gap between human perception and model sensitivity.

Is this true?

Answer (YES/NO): NO